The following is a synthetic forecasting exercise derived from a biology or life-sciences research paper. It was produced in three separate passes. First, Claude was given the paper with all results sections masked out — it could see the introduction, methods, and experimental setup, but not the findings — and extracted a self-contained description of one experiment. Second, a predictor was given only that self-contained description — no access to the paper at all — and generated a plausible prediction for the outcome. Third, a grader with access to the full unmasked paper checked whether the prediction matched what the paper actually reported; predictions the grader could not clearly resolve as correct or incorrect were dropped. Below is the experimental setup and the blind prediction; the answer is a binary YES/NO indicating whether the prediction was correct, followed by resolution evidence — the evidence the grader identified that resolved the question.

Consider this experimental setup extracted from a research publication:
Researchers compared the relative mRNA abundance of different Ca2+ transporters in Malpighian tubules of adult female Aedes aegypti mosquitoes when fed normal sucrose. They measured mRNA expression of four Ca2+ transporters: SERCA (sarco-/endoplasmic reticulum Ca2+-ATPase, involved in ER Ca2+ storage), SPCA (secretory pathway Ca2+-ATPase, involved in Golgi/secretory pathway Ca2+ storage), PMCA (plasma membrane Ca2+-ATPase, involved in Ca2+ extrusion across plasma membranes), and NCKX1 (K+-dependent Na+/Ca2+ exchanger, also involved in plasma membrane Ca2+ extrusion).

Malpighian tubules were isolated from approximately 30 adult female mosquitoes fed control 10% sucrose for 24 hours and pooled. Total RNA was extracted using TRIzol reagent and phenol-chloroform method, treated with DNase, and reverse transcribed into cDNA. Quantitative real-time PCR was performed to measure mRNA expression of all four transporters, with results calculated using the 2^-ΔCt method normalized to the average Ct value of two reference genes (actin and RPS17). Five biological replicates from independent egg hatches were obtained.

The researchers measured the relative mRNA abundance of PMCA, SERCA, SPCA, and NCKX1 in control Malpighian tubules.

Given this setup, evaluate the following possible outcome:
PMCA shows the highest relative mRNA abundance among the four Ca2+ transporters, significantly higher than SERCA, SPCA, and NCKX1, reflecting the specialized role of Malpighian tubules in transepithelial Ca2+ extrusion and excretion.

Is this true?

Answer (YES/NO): NO